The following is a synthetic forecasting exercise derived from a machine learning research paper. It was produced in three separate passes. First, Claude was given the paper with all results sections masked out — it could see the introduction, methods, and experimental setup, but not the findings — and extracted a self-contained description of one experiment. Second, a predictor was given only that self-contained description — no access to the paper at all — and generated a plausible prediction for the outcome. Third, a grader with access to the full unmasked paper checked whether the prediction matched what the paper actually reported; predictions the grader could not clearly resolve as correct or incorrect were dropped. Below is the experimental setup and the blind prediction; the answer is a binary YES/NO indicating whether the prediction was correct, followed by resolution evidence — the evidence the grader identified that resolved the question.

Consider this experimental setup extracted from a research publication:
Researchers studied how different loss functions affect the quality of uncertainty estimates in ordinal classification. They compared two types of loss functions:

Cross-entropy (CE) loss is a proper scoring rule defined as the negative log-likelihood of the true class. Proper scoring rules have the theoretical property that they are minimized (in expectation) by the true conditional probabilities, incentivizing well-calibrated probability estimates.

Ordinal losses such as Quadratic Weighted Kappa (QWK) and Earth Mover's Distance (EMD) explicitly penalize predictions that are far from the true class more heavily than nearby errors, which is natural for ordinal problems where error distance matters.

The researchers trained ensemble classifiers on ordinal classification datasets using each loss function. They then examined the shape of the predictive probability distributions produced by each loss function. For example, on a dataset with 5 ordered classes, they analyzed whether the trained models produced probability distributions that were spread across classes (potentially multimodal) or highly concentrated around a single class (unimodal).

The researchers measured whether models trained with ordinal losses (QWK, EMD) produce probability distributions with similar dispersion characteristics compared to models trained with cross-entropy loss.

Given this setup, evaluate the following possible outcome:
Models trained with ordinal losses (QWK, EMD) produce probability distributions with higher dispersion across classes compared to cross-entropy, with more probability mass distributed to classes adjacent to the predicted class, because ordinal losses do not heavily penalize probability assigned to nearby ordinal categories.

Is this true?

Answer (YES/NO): NO